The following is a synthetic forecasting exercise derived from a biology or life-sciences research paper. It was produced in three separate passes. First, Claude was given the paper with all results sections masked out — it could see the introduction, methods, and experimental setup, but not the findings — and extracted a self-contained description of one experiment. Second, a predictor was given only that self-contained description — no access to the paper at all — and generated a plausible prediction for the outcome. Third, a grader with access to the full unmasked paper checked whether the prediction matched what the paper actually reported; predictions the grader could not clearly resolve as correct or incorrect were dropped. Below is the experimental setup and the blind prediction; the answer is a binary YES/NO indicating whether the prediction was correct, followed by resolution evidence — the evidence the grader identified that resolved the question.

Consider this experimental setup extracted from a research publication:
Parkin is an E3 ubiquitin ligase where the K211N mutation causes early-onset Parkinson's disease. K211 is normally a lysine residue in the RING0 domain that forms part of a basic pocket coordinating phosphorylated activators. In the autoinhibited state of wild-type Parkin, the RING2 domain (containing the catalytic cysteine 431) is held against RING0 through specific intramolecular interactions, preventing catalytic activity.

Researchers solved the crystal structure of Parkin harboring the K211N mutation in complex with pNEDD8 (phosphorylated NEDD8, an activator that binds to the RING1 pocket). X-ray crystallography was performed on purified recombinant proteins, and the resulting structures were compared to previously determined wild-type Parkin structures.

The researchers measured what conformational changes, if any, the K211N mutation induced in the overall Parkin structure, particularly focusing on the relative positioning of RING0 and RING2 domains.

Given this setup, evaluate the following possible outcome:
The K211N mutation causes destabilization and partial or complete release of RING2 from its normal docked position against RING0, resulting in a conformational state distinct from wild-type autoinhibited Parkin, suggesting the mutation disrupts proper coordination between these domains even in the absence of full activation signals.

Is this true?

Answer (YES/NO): NO